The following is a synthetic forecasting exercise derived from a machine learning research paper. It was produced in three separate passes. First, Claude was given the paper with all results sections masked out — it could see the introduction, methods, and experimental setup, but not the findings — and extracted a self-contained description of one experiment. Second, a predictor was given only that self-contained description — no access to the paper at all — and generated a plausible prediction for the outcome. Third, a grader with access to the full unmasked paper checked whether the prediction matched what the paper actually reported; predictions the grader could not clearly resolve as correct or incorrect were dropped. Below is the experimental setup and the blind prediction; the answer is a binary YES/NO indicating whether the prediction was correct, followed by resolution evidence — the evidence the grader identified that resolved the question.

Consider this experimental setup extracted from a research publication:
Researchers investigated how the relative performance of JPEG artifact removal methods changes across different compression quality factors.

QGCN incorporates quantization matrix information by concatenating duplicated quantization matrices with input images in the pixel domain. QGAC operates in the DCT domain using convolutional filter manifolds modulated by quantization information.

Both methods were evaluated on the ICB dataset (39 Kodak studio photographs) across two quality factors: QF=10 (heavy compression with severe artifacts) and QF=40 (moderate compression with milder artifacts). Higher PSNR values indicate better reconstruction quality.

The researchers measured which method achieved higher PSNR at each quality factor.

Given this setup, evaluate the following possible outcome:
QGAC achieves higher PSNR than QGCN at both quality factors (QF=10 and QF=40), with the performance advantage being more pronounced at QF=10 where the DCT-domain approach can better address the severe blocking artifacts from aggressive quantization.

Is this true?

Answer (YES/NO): NO